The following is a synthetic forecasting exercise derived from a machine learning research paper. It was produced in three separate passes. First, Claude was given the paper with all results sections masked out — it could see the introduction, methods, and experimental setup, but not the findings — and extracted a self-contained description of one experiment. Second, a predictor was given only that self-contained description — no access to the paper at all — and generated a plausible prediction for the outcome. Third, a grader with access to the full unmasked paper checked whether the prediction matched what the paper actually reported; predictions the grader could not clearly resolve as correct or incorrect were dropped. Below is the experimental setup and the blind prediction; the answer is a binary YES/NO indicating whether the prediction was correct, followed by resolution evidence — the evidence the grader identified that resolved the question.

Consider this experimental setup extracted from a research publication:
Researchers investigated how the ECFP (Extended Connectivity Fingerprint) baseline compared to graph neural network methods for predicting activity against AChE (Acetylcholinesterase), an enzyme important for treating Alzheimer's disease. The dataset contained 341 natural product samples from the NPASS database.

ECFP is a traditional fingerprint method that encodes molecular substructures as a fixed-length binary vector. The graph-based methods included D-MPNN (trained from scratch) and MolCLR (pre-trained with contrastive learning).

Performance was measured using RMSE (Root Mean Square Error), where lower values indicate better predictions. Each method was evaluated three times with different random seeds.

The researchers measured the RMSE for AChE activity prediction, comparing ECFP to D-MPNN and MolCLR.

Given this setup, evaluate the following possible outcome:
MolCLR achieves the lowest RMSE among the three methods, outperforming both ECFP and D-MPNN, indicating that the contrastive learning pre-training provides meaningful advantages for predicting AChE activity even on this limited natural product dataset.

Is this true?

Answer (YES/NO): YES